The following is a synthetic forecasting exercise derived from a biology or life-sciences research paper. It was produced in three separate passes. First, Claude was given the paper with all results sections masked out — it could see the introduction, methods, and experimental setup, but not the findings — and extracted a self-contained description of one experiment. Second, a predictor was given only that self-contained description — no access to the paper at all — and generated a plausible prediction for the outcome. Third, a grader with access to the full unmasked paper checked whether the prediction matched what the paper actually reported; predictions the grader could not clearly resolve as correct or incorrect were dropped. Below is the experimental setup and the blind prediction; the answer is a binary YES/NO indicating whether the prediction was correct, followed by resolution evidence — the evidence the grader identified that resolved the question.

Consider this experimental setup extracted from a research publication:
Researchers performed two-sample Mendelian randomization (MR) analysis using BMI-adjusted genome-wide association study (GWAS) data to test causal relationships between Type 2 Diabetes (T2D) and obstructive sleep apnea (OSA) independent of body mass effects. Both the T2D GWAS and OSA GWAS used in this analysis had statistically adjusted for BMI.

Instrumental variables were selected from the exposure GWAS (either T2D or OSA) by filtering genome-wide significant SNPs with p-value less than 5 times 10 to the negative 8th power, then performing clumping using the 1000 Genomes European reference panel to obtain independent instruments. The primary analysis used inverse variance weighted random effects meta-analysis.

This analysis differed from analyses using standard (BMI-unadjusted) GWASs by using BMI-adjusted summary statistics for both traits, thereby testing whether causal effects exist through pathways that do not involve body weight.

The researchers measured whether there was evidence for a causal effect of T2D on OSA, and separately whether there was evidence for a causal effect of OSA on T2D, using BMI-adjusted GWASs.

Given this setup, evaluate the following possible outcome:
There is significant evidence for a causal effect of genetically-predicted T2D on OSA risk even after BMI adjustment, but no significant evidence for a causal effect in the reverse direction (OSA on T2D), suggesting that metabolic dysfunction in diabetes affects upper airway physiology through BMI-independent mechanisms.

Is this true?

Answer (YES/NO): YES